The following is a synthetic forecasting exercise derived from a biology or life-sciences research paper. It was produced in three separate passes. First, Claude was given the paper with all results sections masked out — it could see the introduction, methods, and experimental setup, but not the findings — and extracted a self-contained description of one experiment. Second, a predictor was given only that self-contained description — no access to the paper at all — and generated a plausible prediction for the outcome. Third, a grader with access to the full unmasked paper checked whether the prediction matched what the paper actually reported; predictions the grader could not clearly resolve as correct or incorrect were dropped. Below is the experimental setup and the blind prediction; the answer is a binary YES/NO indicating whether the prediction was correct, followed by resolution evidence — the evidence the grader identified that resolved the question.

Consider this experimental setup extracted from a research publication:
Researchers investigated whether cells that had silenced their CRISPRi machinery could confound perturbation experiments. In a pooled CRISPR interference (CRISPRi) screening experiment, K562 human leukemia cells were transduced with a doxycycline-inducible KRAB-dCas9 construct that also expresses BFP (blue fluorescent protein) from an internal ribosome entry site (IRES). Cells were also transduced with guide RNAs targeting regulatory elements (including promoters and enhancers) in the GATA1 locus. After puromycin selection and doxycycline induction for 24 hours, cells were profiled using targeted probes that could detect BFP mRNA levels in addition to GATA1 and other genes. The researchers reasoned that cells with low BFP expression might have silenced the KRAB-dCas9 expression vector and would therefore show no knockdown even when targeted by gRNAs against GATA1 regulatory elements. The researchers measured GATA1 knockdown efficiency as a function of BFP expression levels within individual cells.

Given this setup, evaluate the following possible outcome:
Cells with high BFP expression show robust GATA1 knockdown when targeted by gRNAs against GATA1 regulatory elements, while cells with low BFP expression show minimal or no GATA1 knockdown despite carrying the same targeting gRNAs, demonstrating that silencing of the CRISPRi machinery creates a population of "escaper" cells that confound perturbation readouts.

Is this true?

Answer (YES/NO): YES